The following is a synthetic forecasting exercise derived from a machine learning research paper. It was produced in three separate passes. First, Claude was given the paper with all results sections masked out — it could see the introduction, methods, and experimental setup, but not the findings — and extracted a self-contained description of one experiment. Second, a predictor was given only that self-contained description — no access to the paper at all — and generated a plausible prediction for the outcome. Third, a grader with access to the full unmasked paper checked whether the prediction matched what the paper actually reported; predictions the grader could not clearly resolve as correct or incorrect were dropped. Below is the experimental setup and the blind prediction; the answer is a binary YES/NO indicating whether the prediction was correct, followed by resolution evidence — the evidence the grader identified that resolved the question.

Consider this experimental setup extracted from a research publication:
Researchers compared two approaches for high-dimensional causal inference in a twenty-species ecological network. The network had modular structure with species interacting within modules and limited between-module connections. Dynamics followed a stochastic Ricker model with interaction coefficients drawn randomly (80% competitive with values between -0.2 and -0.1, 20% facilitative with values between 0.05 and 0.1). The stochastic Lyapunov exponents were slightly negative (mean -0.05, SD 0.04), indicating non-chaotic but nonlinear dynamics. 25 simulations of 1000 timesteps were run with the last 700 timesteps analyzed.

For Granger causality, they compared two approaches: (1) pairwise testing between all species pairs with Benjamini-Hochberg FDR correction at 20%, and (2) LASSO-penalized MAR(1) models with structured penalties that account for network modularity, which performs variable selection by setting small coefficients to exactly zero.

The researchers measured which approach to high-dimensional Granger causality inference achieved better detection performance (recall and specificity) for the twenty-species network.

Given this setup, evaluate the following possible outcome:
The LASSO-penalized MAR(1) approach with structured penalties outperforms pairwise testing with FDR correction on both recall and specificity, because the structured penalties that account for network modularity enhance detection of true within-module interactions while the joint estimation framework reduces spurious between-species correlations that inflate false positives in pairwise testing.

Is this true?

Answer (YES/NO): NO